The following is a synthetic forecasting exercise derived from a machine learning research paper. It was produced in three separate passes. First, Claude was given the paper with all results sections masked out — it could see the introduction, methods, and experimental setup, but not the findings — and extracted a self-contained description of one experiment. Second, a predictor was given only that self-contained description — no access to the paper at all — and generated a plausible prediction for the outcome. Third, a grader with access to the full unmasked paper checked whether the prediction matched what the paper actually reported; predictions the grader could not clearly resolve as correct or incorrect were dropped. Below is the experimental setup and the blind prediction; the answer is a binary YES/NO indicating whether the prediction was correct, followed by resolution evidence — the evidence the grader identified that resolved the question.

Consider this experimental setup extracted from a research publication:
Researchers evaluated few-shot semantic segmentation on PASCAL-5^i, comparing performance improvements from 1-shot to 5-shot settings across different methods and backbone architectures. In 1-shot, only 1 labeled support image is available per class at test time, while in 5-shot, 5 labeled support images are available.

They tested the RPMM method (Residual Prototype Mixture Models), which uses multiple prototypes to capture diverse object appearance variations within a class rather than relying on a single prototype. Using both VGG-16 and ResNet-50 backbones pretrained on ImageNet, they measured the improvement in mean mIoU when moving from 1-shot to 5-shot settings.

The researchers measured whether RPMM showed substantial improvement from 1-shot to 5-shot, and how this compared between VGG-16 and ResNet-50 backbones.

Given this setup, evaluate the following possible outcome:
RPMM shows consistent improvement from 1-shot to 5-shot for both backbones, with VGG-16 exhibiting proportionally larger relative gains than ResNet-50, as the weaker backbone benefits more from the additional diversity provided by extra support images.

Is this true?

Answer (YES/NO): YES